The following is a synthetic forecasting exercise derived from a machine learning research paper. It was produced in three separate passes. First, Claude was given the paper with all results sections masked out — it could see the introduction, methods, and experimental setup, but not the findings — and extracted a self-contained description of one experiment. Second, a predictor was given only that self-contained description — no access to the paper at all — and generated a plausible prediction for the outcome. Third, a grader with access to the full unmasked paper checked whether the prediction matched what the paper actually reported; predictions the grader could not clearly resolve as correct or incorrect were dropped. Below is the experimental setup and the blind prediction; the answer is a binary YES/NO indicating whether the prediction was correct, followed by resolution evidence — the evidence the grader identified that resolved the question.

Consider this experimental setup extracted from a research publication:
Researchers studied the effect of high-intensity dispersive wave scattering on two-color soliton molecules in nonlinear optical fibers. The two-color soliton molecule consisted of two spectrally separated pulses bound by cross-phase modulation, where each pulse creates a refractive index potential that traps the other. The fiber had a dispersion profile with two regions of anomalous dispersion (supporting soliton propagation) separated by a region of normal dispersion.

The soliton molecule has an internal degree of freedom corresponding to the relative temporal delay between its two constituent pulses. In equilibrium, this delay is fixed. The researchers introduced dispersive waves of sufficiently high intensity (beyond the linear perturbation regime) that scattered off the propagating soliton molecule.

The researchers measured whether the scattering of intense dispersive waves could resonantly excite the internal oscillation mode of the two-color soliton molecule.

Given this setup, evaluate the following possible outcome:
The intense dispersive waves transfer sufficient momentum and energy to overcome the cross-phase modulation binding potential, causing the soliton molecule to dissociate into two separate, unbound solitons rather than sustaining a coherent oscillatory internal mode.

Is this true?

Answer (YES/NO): NO